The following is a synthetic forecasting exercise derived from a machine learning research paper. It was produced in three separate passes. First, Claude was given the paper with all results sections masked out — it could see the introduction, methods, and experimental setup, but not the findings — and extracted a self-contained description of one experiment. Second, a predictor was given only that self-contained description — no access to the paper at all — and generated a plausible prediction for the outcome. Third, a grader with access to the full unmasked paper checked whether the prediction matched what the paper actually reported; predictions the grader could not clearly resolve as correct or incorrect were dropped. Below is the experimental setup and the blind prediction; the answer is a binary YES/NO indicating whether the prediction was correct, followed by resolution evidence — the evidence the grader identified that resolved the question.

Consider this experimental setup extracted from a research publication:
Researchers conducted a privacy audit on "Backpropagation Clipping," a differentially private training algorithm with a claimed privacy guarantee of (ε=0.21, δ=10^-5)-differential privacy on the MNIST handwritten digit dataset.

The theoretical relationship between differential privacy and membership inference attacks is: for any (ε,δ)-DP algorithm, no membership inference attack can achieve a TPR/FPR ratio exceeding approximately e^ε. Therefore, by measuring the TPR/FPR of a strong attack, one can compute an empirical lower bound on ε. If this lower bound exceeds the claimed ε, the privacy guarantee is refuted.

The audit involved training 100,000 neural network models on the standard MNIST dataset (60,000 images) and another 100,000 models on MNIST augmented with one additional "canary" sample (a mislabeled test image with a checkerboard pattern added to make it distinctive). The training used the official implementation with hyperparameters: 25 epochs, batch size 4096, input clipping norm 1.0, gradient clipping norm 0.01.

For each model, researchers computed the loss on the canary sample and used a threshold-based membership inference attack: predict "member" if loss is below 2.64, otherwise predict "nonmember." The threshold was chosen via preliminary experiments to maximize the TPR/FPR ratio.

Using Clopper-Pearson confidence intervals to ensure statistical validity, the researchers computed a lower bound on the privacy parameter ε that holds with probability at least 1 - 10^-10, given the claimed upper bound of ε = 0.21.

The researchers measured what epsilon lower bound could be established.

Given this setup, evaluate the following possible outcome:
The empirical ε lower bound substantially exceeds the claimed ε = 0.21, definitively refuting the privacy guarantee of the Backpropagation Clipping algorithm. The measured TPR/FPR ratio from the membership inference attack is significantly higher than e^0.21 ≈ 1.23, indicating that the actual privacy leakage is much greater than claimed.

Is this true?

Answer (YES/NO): YES